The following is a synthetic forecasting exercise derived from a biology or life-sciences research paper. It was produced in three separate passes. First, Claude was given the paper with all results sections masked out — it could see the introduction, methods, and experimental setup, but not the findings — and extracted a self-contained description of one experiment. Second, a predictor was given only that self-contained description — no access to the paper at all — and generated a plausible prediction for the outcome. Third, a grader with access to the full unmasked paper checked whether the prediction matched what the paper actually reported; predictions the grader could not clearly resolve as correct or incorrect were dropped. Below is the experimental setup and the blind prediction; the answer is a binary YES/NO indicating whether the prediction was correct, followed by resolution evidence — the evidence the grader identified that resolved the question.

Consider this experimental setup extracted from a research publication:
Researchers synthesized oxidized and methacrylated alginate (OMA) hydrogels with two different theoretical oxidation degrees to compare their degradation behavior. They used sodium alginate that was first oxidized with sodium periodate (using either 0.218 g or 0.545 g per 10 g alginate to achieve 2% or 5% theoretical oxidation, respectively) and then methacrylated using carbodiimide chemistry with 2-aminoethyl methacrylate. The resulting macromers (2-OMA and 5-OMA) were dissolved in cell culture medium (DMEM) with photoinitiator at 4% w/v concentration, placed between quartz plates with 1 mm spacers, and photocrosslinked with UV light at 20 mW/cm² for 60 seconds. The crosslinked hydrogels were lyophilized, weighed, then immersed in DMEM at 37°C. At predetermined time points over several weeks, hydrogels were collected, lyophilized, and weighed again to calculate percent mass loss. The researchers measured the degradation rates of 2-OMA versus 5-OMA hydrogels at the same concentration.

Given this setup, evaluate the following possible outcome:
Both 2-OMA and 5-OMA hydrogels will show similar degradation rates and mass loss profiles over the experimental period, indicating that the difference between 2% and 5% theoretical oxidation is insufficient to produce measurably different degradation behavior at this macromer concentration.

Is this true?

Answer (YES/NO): NO